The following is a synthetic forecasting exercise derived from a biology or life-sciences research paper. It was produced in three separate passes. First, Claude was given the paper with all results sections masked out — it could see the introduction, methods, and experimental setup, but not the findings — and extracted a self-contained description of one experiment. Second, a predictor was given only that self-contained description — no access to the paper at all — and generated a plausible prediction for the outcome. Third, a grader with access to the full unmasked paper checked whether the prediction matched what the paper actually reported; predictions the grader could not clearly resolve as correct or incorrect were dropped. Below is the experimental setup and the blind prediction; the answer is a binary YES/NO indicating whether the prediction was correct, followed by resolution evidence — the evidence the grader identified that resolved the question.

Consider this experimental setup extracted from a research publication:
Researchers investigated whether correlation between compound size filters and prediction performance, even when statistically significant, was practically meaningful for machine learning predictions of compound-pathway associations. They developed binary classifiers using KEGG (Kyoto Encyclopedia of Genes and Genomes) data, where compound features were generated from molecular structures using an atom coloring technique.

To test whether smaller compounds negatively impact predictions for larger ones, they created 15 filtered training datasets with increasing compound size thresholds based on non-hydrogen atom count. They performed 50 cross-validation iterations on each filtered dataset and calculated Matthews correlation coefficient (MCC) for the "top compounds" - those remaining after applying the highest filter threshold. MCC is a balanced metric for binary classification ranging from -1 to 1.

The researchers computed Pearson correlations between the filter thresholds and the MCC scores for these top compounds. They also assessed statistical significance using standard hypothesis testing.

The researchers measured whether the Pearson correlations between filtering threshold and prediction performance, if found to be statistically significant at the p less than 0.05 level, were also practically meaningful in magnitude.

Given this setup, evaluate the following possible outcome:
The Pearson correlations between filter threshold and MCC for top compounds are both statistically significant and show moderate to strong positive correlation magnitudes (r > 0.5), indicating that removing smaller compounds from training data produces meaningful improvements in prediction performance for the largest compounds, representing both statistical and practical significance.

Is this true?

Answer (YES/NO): NO